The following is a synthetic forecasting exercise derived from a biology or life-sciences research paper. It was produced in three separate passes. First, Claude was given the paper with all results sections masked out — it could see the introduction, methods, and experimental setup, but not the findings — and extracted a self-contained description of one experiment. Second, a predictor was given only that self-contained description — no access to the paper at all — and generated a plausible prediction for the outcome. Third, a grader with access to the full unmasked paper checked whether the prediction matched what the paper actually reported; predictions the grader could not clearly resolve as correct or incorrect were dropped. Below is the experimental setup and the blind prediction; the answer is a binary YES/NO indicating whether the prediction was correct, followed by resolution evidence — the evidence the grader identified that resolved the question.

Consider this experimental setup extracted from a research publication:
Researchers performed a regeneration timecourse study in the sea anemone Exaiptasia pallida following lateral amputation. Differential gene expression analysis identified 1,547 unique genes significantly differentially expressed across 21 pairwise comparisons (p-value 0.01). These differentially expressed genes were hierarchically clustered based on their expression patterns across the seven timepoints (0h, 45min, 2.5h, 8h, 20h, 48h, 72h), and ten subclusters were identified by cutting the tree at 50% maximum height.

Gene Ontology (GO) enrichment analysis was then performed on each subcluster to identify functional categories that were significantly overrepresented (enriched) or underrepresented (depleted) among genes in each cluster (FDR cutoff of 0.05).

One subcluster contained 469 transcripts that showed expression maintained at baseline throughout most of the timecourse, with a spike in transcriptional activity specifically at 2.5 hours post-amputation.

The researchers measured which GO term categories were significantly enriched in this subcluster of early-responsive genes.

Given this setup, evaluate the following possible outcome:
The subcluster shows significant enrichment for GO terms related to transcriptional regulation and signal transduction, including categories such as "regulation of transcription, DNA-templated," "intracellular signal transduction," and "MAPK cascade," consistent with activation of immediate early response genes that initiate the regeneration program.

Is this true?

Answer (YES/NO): NO